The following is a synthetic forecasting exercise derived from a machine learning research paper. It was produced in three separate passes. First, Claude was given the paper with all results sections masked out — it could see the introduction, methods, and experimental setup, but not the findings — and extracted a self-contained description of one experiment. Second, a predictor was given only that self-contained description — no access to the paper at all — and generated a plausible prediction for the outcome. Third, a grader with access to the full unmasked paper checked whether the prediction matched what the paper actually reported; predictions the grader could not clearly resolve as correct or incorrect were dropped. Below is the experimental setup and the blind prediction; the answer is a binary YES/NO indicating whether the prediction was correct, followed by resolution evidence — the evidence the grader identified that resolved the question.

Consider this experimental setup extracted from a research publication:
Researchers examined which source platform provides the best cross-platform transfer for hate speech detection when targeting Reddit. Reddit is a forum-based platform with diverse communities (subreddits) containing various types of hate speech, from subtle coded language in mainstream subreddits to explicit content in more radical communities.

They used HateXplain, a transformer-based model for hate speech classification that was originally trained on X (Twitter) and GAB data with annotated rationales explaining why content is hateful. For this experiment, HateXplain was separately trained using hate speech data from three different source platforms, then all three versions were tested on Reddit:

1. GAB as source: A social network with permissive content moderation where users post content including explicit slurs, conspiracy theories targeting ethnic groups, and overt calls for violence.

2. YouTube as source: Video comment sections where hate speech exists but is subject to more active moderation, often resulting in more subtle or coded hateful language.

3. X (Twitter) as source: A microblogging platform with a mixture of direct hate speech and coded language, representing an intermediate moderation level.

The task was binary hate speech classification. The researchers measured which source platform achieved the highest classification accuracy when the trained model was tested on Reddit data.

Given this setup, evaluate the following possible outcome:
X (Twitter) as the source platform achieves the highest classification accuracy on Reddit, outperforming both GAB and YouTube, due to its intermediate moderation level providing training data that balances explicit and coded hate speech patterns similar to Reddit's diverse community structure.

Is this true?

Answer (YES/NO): NO